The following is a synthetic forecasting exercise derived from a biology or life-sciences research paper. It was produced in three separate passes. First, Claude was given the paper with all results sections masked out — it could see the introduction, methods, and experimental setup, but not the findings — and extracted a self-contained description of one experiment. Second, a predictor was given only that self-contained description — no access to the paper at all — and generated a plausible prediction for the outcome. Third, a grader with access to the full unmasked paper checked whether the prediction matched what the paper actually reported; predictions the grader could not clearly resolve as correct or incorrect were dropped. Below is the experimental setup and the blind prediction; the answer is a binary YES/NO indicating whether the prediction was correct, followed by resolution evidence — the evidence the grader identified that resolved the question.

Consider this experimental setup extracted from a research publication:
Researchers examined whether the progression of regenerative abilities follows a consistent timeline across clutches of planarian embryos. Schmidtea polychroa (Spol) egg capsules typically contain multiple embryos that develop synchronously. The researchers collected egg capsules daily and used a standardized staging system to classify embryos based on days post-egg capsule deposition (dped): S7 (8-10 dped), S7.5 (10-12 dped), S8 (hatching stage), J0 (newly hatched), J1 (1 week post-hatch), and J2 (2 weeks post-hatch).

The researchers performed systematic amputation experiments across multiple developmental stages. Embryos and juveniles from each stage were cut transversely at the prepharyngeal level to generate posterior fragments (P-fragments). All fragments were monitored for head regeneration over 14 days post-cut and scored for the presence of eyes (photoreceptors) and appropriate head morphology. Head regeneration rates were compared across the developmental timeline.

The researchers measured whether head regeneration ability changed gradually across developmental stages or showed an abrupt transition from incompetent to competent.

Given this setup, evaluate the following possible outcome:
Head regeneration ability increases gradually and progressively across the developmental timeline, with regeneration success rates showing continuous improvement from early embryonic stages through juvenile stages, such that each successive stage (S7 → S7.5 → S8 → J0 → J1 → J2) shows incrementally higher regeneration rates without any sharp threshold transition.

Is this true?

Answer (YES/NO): YES